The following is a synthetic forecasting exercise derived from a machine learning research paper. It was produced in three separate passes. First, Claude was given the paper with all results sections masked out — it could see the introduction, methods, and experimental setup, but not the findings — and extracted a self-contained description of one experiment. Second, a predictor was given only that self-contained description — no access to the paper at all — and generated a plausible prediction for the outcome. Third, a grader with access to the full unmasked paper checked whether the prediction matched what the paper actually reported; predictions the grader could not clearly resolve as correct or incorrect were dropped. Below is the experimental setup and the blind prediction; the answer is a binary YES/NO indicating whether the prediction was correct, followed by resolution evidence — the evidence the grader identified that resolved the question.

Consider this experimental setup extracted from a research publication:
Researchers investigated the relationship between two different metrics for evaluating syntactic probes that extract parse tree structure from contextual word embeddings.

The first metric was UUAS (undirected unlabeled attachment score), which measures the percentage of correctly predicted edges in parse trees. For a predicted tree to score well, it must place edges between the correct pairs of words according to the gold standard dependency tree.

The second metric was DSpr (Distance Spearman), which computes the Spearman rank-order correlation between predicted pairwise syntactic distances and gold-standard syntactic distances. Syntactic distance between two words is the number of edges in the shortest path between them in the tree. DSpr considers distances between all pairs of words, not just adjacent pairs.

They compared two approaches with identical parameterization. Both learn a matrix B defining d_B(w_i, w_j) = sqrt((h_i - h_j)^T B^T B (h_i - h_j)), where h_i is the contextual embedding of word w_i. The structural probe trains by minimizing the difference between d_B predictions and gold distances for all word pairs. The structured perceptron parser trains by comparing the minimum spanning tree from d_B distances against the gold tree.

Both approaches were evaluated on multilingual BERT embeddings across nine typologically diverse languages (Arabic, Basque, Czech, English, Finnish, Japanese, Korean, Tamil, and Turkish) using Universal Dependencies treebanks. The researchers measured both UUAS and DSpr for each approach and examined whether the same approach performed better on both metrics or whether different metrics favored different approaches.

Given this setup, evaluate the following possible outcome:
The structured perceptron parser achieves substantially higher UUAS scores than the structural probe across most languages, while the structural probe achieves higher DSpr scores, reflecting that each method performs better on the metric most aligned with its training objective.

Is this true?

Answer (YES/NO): YES